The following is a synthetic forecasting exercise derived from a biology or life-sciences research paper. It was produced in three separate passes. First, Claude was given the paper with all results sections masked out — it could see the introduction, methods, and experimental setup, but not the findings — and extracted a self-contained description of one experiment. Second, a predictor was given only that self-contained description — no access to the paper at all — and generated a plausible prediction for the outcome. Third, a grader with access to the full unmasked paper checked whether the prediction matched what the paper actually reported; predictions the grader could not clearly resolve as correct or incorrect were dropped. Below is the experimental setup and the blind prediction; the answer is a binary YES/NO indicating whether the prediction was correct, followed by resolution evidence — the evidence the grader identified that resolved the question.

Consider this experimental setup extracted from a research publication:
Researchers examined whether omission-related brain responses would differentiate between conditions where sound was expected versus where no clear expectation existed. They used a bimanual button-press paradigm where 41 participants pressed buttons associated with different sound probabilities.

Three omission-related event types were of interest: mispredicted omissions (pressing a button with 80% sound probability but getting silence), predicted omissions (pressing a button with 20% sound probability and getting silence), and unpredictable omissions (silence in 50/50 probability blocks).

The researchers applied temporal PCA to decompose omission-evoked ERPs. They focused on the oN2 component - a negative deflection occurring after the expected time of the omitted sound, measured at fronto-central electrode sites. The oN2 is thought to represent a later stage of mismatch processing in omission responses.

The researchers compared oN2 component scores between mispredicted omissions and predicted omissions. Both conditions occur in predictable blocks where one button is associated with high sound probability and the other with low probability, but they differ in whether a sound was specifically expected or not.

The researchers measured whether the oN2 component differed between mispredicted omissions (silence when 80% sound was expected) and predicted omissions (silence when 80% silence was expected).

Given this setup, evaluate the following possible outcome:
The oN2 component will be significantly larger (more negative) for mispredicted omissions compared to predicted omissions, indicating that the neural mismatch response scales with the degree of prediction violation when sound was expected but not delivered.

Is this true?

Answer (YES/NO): YES